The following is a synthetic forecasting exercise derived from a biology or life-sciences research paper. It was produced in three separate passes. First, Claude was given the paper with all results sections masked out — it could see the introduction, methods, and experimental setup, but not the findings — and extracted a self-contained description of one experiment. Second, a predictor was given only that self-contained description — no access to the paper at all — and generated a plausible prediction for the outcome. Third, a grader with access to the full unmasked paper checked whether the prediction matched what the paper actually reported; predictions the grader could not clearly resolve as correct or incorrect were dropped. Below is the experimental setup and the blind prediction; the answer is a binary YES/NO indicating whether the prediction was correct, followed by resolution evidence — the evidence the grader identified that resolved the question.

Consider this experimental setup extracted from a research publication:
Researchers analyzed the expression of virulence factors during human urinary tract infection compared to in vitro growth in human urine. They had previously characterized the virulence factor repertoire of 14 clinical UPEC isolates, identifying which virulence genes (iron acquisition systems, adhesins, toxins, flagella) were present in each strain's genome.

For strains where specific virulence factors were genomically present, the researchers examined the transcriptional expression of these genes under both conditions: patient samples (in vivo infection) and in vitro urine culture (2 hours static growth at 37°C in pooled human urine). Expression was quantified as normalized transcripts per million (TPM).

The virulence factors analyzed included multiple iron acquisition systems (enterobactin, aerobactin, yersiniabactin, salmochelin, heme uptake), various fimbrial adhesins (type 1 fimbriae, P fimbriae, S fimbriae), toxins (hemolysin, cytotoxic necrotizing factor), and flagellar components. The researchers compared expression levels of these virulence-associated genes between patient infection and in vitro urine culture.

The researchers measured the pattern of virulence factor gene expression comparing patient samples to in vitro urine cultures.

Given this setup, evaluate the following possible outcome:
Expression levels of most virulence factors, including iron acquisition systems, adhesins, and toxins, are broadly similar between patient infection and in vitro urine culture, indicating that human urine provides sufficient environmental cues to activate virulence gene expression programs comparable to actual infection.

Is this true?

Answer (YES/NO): YES